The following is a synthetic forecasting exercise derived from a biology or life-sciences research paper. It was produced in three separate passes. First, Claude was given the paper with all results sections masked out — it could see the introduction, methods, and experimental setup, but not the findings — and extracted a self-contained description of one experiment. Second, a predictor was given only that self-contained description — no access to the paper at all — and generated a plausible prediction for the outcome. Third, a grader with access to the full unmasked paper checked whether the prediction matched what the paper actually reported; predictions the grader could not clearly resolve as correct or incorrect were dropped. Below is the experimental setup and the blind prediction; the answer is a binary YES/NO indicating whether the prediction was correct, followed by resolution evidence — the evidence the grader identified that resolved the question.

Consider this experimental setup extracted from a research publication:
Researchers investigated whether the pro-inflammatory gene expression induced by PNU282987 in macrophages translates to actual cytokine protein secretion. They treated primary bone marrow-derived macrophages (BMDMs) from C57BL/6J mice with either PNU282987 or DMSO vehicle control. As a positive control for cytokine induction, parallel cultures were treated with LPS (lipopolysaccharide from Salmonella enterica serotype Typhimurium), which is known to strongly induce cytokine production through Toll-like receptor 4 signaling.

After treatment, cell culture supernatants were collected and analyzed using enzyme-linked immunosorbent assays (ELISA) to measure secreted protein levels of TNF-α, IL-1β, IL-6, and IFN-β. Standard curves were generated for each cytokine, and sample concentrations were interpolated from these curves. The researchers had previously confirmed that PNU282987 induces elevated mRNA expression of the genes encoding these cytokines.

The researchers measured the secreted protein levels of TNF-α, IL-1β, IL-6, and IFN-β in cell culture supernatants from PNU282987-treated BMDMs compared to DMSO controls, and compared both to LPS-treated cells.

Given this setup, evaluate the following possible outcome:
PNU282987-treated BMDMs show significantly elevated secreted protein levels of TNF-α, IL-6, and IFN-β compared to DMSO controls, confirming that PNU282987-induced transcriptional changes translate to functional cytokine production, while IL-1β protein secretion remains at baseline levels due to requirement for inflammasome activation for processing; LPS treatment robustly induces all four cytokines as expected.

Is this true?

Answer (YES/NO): NO